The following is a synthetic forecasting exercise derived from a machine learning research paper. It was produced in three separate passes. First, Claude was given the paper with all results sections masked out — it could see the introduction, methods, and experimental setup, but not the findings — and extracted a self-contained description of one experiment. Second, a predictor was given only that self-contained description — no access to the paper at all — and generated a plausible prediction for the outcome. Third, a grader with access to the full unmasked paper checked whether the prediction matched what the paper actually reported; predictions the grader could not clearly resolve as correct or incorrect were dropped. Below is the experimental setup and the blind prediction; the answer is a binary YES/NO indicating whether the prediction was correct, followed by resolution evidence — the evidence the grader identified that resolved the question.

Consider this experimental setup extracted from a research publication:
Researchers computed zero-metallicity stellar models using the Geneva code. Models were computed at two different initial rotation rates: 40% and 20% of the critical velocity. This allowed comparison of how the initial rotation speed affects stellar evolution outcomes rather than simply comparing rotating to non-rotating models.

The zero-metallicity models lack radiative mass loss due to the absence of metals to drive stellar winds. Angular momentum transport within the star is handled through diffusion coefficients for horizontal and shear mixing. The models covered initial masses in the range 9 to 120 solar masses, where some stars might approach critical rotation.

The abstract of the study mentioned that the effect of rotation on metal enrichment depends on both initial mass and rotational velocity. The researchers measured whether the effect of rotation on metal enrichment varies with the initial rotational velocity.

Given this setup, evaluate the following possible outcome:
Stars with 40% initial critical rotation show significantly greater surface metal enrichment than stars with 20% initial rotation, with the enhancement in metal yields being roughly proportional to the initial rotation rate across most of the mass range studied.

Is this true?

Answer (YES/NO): NO